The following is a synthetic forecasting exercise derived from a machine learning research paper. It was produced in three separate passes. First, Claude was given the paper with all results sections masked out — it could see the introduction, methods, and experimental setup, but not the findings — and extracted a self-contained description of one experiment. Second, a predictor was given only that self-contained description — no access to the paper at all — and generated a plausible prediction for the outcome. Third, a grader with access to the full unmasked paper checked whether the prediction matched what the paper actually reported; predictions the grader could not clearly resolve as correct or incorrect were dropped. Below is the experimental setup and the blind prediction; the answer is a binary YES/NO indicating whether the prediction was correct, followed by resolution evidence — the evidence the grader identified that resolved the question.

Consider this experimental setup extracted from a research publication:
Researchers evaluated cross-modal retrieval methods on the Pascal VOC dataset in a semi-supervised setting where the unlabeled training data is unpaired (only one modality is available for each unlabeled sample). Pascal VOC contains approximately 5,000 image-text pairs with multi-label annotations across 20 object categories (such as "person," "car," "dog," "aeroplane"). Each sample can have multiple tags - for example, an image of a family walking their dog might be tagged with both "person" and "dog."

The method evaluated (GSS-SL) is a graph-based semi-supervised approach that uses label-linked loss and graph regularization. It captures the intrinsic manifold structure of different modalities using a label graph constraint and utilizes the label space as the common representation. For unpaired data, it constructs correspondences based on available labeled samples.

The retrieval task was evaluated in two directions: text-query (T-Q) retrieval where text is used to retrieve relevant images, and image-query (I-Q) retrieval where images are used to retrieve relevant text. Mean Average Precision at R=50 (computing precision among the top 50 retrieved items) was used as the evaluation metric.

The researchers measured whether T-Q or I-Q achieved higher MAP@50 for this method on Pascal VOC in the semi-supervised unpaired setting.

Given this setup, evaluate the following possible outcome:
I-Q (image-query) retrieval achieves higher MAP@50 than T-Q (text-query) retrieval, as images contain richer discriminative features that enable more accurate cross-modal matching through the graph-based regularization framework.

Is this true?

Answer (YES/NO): NO